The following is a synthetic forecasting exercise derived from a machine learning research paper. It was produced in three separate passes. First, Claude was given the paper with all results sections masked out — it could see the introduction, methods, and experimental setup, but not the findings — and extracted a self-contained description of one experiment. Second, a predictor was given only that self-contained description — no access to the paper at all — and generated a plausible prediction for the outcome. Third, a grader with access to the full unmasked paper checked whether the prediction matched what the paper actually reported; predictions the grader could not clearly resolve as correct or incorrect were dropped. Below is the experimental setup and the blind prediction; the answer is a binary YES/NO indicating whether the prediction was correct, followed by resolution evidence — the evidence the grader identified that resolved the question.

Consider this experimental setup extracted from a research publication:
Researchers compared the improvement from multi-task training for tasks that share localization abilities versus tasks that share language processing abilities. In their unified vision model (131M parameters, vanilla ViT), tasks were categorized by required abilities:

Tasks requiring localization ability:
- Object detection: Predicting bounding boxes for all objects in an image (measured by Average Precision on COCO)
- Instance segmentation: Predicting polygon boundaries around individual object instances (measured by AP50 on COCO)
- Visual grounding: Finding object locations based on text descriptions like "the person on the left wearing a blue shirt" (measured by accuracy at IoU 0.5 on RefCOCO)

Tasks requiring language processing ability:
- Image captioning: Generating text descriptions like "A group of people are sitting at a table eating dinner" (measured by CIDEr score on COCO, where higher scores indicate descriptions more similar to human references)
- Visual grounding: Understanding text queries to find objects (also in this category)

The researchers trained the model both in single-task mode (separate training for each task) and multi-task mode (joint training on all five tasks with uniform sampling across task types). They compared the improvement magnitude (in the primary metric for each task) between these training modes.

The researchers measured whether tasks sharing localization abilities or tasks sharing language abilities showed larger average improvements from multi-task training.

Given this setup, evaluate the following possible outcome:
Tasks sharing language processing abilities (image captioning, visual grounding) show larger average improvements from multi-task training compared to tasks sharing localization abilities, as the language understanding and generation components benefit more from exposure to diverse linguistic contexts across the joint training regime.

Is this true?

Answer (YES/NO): YES